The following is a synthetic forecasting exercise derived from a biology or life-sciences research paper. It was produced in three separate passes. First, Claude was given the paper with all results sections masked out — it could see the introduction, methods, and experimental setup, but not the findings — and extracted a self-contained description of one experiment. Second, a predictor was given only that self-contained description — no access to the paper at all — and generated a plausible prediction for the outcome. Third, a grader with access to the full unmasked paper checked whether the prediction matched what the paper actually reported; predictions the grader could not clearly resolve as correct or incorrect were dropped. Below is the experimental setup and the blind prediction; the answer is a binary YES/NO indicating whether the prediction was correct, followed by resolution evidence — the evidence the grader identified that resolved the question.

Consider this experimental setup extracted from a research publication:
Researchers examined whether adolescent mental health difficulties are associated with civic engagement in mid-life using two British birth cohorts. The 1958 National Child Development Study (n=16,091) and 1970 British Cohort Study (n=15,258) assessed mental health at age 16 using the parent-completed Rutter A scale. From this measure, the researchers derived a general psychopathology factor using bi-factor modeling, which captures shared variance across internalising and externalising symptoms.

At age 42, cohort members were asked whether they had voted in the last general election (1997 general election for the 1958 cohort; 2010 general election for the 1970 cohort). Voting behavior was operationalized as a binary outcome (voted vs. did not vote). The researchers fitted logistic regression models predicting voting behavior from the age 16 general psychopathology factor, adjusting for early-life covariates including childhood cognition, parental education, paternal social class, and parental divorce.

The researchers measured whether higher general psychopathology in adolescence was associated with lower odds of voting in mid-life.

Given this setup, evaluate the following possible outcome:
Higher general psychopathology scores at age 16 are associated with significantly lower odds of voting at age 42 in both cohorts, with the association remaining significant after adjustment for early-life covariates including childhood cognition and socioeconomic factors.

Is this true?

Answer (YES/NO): NO